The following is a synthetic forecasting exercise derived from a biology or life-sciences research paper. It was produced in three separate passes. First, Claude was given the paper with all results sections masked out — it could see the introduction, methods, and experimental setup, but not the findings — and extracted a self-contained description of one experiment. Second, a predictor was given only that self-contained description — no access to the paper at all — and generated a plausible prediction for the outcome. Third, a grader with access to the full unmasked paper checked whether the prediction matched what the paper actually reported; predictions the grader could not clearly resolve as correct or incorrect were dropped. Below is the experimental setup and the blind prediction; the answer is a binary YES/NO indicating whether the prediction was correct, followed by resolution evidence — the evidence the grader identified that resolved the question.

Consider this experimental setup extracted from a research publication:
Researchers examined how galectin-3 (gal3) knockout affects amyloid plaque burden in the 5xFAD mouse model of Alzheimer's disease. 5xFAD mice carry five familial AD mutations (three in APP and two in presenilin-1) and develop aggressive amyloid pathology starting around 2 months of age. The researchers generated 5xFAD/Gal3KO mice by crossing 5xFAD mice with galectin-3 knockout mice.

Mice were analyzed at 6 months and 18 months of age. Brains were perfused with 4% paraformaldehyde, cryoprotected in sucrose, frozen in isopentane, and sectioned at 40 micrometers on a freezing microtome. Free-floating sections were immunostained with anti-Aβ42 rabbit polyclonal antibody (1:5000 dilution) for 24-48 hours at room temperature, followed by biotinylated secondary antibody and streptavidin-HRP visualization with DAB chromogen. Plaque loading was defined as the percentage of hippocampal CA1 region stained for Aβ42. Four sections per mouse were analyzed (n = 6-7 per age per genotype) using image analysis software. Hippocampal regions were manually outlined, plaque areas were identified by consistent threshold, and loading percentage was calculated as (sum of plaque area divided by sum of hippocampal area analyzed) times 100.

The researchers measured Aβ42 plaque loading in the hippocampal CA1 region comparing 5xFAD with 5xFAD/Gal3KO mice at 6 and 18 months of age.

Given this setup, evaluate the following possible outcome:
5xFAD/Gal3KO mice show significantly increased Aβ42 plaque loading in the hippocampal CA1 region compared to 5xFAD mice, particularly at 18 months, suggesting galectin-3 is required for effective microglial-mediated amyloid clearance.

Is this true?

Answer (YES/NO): NO